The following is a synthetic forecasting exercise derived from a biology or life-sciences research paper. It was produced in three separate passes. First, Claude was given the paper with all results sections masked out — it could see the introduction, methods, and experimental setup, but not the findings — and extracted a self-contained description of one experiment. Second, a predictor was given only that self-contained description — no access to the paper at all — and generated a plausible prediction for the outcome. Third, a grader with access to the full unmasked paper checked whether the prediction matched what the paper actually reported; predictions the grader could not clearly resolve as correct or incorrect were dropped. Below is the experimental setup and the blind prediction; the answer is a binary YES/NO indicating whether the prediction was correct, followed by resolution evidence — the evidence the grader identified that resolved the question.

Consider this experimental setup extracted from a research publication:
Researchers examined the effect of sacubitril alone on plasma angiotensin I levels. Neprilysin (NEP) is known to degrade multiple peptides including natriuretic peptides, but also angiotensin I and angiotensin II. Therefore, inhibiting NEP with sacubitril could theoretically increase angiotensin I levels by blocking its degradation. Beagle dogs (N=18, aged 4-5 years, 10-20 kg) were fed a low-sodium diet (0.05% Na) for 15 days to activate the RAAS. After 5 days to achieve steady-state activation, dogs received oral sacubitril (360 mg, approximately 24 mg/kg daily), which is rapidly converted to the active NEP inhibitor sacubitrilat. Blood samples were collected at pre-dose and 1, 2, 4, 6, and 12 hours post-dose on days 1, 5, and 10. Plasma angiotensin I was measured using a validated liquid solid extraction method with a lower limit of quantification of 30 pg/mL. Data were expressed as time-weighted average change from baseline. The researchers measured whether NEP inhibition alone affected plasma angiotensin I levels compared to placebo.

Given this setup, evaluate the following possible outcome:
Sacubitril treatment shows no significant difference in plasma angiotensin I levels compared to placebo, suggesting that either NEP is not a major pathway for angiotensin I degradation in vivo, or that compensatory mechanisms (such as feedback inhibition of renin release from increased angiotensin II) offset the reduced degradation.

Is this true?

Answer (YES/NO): YES